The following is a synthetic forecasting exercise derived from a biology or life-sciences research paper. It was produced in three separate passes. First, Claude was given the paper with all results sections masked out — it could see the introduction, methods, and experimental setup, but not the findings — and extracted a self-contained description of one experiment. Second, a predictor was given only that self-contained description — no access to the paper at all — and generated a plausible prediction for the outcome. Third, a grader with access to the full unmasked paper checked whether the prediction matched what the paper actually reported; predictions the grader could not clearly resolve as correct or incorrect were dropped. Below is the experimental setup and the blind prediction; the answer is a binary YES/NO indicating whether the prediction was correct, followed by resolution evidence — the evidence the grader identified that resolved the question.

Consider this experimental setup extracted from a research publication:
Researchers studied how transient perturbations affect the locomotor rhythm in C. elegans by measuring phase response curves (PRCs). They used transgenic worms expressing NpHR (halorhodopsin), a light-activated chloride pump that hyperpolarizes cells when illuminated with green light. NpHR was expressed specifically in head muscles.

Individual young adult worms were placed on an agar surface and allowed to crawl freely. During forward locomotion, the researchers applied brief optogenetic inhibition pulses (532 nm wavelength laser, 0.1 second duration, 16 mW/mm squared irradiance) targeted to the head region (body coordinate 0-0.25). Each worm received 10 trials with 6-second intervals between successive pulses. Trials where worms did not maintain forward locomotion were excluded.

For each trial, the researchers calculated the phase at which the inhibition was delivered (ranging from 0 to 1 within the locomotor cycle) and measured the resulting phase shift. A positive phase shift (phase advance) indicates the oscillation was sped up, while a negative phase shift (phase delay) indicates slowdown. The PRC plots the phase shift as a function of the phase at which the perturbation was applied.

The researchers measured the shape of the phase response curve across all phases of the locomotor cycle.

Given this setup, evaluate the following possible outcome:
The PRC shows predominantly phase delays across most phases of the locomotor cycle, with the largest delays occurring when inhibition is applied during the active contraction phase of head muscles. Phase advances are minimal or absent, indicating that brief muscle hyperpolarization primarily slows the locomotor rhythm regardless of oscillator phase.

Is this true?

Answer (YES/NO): NO